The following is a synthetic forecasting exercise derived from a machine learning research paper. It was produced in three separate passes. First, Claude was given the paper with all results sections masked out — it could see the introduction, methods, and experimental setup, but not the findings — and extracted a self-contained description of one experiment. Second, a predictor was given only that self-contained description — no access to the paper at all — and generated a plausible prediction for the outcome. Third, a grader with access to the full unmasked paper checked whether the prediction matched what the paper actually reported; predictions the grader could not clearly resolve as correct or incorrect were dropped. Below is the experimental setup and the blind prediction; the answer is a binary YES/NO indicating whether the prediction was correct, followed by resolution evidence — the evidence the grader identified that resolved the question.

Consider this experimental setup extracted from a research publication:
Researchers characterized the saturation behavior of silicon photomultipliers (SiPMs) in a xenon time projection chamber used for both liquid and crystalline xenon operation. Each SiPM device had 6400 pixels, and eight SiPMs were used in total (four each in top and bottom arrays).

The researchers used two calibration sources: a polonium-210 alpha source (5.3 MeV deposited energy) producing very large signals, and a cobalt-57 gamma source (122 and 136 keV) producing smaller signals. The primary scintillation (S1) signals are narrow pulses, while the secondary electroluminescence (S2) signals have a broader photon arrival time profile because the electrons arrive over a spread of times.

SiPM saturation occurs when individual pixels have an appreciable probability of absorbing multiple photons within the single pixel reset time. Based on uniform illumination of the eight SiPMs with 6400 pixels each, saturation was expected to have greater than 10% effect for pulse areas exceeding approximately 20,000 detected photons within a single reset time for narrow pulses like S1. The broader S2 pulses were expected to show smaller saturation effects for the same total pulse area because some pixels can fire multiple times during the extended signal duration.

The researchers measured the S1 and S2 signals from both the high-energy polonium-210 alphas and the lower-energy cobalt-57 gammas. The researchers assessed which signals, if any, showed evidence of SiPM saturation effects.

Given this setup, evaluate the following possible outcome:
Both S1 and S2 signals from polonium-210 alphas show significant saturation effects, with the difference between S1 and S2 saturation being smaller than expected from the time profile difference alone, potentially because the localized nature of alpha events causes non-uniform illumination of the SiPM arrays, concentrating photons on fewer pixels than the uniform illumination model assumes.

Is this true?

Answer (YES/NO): NO